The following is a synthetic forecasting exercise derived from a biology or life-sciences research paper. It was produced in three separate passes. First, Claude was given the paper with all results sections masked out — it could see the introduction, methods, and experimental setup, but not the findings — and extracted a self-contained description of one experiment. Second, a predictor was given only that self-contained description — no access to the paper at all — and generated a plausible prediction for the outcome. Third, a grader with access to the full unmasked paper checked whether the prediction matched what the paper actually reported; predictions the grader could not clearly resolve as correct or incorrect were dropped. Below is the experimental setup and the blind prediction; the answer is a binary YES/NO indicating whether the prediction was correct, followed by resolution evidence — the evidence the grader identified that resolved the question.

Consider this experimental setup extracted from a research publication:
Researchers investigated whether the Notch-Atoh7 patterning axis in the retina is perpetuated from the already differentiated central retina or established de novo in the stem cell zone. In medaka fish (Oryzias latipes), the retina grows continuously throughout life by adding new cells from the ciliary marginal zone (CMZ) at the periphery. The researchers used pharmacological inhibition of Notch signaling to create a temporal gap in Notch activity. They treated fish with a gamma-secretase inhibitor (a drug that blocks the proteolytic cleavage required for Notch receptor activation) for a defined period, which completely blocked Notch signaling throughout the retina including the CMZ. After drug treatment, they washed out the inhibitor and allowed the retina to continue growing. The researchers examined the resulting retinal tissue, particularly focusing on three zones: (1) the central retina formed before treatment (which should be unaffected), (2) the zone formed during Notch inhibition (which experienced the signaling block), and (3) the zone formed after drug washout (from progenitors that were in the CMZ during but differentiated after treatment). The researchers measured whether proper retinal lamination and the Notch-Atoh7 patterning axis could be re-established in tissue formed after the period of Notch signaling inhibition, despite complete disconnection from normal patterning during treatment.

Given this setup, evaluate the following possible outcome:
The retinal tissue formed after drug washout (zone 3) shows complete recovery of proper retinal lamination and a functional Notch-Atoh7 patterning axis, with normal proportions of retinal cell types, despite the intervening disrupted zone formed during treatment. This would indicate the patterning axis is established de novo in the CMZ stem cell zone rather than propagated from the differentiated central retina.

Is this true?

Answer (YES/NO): YES